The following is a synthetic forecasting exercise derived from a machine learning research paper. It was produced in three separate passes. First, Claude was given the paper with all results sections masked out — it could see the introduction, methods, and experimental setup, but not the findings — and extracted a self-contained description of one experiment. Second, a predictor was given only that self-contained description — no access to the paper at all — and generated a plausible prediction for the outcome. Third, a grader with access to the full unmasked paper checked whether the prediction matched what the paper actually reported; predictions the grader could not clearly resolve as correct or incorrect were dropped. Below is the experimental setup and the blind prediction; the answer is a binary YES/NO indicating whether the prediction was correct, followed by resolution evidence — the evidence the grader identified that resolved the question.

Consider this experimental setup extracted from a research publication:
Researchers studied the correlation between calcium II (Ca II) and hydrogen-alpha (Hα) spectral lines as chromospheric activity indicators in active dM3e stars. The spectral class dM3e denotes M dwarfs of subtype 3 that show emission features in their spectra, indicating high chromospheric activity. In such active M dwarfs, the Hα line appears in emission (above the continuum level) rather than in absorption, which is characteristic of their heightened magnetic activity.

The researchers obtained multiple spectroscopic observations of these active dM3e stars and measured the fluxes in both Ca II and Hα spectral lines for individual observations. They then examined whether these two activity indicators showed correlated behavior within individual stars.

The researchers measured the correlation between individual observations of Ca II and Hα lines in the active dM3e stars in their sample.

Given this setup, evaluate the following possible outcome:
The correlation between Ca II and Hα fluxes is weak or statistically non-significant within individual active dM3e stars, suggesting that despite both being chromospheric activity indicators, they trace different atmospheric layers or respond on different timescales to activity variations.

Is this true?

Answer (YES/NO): NO